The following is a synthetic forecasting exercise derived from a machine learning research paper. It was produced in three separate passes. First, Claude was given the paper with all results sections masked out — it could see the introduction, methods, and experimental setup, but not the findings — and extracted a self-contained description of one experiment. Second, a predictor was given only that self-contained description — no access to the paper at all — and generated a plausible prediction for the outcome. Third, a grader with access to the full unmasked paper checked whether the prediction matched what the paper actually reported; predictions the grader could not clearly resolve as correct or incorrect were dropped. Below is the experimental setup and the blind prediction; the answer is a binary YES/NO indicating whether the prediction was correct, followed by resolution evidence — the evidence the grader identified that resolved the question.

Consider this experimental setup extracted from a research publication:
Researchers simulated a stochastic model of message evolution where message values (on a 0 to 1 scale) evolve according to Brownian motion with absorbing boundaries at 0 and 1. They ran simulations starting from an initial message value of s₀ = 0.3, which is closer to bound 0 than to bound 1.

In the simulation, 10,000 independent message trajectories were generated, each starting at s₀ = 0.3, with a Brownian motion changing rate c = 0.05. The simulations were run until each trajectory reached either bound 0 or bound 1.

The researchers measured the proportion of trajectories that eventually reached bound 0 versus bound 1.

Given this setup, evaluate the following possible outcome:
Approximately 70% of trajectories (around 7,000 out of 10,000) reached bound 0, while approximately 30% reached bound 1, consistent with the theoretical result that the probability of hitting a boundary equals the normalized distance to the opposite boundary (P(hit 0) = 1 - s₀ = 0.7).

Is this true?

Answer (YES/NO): YES